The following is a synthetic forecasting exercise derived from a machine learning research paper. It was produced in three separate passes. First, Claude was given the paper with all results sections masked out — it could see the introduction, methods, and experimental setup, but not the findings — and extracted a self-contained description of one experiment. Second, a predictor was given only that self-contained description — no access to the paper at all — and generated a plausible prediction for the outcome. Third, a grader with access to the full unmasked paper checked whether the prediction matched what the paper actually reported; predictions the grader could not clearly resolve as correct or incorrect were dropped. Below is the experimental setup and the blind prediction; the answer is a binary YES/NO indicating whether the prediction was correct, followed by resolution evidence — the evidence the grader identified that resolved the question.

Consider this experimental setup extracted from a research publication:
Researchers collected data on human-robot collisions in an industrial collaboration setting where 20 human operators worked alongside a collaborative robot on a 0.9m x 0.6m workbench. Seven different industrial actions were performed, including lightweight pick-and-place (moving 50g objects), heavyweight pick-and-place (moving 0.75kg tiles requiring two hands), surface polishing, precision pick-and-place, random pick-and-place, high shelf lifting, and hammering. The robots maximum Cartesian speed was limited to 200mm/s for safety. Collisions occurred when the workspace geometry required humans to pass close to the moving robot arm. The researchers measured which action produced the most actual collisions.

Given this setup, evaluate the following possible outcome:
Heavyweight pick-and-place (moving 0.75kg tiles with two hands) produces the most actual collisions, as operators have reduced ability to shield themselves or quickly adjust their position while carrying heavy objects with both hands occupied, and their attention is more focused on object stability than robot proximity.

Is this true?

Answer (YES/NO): NO